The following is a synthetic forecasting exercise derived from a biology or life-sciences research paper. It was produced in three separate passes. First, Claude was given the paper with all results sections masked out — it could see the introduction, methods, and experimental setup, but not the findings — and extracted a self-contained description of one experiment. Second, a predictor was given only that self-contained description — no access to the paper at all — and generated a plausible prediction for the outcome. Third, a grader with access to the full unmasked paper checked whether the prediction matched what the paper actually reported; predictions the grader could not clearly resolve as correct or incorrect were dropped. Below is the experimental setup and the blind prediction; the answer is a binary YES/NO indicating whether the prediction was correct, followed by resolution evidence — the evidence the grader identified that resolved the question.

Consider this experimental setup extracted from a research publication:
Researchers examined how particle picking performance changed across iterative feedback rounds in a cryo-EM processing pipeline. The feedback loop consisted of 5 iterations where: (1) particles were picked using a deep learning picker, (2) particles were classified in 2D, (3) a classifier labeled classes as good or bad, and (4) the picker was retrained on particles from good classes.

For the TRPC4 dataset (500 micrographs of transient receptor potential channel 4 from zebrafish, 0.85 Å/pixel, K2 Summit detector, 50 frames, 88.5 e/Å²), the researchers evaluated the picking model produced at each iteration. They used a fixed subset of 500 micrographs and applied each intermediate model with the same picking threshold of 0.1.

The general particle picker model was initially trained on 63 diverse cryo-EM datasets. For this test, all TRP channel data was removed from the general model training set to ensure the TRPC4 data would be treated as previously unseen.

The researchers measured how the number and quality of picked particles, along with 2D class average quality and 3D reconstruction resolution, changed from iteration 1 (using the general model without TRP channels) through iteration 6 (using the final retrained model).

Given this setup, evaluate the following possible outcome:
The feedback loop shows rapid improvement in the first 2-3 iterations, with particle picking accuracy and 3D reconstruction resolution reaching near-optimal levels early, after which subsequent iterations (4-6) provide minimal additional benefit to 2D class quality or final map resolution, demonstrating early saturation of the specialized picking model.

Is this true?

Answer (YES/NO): YES